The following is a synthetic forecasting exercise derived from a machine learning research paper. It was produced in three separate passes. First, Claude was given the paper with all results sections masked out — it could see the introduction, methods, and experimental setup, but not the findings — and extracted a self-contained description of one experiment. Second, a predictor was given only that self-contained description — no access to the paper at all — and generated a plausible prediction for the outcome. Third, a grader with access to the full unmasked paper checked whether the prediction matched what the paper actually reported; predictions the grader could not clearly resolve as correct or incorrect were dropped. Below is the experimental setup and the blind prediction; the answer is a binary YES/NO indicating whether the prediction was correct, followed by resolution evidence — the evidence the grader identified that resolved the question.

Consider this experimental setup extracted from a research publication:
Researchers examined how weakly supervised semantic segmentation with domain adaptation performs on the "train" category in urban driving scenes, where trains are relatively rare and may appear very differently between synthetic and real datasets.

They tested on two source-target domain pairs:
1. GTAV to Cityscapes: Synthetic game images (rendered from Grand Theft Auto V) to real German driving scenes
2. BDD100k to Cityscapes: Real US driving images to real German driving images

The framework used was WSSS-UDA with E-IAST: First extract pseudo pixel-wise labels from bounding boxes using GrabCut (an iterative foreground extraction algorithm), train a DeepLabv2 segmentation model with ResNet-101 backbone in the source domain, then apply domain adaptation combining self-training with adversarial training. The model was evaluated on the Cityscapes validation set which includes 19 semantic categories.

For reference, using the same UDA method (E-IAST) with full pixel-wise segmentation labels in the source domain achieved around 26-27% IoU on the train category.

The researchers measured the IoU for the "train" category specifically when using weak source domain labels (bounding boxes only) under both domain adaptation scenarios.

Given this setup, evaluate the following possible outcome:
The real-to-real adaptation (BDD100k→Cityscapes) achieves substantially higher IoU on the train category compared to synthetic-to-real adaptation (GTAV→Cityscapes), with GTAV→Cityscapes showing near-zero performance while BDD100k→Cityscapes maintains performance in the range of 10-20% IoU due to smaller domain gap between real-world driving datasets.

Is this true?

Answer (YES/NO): NO